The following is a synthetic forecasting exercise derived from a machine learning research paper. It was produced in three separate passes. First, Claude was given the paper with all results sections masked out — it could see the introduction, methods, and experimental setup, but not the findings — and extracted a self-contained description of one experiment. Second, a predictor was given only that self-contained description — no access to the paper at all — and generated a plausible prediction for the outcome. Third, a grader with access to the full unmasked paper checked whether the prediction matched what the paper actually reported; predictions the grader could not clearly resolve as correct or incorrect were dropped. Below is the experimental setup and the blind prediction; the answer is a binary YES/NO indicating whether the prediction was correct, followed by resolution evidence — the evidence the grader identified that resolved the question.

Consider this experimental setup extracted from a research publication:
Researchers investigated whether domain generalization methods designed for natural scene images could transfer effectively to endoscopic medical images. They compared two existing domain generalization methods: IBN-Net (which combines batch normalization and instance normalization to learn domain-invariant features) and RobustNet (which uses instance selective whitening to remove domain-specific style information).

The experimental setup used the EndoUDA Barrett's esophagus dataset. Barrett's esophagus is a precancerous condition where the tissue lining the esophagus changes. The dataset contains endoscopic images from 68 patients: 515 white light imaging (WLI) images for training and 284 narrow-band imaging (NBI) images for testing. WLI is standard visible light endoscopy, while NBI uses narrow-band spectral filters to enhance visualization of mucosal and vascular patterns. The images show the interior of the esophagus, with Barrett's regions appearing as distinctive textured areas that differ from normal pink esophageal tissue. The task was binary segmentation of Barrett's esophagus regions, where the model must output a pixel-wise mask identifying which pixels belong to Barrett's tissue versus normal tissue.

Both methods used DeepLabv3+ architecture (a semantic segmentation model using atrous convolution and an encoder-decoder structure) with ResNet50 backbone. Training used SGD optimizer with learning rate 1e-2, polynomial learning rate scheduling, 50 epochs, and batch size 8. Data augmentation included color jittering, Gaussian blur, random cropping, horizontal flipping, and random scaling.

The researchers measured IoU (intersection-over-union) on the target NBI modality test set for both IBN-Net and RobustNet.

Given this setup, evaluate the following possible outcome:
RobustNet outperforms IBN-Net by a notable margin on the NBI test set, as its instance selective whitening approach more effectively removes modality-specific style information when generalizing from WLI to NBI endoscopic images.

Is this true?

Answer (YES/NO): YES